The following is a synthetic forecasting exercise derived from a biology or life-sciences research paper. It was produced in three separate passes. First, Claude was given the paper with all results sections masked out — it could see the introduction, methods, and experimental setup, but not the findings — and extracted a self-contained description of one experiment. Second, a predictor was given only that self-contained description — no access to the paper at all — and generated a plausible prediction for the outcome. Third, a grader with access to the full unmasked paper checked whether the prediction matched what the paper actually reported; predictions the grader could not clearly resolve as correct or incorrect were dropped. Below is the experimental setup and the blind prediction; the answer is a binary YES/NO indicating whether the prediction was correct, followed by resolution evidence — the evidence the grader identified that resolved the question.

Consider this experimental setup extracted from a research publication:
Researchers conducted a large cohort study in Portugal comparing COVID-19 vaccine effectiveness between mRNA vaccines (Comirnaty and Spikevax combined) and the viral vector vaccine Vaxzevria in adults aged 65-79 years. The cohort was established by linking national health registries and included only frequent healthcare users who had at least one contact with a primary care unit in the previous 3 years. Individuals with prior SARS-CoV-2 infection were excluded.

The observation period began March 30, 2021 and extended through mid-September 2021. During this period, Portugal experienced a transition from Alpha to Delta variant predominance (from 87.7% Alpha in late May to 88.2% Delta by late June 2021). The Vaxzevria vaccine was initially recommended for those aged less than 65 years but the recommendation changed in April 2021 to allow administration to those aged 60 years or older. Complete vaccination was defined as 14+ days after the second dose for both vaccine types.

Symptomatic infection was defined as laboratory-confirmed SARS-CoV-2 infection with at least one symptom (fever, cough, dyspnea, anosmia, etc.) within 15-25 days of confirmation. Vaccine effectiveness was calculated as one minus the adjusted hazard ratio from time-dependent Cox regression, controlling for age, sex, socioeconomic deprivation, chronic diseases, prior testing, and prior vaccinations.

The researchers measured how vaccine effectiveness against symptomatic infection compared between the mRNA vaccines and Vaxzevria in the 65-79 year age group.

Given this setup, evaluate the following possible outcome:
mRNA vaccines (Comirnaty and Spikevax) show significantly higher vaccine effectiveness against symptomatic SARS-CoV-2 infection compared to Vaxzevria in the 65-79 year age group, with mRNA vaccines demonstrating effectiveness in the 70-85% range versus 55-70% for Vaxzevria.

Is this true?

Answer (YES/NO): NO